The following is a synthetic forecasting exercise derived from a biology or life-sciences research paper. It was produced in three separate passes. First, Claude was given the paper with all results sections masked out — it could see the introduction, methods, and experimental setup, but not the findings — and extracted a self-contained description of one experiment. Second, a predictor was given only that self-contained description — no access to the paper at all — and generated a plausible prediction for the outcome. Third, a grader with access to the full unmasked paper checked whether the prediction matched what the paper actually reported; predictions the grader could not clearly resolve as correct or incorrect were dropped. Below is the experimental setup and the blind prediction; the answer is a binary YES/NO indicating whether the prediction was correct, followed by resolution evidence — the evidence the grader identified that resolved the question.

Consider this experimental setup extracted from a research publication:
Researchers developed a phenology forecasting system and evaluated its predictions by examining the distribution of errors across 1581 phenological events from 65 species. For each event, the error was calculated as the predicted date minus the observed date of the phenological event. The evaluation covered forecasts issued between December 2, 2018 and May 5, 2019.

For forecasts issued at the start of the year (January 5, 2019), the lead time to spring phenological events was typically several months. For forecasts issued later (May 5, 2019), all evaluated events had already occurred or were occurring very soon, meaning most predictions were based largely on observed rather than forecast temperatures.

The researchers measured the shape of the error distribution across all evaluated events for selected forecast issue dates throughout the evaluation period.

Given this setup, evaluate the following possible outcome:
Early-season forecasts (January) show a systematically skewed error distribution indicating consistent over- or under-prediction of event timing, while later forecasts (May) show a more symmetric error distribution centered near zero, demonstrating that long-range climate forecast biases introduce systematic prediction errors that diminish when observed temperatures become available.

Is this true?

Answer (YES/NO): NO